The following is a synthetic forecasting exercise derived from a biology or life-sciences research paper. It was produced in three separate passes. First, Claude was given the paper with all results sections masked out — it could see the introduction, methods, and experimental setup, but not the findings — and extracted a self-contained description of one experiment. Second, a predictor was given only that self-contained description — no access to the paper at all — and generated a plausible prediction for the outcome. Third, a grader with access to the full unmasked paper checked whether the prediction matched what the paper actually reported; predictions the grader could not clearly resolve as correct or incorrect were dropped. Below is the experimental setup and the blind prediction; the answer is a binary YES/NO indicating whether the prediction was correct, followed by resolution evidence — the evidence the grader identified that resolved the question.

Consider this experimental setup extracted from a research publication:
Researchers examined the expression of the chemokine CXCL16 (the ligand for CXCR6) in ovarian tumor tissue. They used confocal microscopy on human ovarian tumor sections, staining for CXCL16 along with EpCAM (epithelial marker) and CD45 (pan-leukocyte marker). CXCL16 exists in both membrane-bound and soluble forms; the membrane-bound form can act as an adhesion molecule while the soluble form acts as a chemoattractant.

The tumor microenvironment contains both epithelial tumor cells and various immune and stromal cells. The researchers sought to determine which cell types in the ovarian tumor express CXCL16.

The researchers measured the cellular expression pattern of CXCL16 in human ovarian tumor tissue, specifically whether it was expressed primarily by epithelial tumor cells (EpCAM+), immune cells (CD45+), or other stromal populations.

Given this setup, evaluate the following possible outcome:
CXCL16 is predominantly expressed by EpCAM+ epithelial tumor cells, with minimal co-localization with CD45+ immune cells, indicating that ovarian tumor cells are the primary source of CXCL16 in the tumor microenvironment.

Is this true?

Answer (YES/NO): NO